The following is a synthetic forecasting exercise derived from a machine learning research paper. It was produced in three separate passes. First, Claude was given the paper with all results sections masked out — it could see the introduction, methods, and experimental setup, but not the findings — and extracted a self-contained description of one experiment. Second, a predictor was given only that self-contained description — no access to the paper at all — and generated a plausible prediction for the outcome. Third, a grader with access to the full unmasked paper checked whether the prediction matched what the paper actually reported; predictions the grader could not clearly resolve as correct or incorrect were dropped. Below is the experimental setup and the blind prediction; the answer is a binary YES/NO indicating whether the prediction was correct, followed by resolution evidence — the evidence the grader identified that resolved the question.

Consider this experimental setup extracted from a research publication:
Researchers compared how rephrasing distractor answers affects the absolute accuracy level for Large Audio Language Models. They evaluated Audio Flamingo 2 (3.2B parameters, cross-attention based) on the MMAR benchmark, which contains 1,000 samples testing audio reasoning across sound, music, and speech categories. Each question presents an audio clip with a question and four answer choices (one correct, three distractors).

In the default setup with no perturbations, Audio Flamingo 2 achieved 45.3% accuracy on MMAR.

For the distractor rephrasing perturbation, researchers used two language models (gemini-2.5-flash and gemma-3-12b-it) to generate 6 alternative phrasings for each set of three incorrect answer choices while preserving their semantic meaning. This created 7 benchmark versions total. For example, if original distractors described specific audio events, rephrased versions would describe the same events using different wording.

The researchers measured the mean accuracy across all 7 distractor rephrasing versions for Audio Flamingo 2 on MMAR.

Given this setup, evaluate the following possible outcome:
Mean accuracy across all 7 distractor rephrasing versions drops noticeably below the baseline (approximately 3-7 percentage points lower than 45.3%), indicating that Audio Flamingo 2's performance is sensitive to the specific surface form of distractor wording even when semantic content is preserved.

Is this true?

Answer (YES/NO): NO